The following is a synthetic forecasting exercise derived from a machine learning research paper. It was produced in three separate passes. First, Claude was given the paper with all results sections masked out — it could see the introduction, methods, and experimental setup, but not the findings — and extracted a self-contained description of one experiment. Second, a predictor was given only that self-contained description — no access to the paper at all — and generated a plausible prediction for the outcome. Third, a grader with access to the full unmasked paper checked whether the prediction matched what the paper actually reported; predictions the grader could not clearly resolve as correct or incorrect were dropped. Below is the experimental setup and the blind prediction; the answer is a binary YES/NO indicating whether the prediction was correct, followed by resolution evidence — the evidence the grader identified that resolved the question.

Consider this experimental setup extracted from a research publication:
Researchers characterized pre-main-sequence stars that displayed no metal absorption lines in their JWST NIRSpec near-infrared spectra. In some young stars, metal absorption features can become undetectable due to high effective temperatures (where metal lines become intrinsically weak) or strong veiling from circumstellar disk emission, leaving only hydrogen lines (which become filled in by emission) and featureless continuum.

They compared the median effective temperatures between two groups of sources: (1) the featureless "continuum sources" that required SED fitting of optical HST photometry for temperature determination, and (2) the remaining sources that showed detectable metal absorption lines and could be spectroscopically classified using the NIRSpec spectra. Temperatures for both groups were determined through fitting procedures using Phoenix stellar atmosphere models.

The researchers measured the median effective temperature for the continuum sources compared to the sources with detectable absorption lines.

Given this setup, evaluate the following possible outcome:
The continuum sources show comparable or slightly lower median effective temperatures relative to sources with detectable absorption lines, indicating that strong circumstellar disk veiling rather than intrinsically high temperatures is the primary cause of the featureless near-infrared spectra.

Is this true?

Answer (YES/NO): NO